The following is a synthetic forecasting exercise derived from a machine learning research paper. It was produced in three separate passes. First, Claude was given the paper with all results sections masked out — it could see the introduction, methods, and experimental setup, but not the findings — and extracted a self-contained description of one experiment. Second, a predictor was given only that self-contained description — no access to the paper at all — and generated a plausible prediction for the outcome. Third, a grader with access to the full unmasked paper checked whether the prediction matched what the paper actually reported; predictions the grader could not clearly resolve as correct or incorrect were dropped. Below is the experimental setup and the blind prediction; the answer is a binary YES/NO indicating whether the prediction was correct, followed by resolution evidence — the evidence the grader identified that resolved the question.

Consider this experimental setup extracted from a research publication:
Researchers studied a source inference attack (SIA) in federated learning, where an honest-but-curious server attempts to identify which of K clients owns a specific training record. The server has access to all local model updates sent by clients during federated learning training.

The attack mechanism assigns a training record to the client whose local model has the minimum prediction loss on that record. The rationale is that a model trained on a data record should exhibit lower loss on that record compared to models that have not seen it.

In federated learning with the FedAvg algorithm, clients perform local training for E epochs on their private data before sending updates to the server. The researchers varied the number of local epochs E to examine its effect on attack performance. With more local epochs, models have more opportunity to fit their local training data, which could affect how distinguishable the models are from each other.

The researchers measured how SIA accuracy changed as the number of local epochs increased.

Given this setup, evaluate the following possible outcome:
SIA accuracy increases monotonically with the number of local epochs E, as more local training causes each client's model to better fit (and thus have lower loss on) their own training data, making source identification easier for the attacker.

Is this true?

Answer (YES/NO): NO